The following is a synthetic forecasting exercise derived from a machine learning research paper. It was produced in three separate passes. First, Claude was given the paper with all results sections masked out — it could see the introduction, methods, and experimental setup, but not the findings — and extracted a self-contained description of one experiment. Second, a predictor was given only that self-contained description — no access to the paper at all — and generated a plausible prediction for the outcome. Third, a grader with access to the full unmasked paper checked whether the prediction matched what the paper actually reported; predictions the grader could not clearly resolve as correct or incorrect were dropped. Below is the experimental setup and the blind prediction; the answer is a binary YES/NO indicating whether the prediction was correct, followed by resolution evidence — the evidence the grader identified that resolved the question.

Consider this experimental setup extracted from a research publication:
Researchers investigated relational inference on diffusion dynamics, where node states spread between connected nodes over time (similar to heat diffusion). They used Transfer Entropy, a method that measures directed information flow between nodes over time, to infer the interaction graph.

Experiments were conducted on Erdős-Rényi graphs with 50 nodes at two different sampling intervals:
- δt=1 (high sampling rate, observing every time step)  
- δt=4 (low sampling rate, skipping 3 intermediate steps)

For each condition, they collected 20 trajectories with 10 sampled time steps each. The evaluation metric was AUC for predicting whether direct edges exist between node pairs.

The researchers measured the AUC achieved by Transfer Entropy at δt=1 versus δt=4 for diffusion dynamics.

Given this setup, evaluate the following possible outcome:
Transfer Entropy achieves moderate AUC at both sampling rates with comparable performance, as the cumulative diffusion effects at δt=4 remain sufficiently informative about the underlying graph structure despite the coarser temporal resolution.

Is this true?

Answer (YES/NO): NO